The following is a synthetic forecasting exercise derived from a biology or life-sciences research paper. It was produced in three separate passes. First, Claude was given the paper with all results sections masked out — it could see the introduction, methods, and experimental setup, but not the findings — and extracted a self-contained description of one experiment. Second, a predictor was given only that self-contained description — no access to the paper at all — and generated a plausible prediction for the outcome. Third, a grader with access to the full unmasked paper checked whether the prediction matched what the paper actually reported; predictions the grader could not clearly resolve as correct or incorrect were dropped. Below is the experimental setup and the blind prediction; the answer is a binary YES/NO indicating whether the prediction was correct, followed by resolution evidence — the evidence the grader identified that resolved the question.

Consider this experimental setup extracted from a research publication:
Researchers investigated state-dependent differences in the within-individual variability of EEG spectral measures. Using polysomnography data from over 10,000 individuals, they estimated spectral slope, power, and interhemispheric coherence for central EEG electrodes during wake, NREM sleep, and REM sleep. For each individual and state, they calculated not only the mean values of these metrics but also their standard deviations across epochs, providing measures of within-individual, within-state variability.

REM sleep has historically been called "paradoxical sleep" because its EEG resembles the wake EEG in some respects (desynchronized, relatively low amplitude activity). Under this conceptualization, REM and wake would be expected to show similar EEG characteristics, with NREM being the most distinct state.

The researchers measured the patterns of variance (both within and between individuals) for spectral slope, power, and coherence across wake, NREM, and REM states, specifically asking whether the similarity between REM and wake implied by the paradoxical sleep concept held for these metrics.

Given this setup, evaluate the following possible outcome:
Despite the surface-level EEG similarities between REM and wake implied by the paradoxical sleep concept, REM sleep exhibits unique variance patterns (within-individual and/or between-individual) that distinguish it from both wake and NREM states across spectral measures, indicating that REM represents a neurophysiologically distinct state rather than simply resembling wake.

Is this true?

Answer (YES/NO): YES